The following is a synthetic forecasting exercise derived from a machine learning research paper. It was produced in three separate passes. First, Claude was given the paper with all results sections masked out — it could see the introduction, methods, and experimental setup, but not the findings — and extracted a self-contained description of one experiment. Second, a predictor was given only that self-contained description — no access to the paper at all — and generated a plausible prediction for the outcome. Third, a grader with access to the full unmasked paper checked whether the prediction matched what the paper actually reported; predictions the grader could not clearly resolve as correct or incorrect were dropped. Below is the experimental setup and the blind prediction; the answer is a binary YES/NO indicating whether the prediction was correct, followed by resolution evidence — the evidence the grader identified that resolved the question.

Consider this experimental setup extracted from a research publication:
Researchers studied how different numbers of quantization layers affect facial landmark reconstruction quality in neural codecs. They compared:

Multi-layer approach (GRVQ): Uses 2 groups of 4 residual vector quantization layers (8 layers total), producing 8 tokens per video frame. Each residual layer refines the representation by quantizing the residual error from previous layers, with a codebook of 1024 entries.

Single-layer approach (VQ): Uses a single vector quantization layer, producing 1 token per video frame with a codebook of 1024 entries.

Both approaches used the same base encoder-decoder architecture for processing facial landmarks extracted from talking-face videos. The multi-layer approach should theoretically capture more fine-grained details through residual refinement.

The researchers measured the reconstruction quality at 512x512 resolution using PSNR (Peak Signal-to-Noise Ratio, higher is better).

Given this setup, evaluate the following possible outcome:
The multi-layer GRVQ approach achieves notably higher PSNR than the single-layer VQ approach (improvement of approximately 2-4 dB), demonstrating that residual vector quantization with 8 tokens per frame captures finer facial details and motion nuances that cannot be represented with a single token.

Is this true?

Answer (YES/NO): NO